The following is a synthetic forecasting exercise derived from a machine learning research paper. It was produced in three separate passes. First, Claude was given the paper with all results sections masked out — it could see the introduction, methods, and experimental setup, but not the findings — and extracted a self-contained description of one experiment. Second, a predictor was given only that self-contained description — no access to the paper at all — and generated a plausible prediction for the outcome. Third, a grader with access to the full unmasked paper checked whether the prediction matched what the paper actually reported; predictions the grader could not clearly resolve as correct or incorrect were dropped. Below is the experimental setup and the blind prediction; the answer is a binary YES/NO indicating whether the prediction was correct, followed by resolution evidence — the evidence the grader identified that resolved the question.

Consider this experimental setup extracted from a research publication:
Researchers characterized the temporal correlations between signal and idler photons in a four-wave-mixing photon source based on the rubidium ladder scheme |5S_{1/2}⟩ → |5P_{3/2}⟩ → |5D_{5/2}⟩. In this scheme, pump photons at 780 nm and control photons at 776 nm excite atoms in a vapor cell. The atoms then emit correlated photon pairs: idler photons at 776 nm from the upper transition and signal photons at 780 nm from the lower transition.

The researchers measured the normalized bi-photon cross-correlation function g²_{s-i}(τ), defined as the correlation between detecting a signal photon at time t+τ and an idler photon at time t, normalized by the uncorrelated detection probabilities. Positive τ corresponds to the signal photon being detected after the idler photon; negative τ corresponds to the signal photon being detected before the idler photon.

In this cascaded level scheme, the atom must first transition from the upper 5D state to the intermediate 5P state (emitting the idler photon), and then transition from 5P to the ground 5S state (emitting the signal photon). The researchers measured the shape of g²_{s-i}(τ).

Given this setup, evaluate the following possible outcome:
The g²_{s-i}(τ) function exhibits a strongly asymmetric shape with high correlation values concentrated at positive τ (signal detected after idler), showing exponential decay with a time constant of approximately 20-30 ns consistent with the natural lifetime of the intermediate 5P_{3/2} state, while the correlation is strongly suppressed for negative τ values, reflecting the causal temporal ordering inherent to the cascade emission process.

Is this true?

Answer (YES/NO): NO